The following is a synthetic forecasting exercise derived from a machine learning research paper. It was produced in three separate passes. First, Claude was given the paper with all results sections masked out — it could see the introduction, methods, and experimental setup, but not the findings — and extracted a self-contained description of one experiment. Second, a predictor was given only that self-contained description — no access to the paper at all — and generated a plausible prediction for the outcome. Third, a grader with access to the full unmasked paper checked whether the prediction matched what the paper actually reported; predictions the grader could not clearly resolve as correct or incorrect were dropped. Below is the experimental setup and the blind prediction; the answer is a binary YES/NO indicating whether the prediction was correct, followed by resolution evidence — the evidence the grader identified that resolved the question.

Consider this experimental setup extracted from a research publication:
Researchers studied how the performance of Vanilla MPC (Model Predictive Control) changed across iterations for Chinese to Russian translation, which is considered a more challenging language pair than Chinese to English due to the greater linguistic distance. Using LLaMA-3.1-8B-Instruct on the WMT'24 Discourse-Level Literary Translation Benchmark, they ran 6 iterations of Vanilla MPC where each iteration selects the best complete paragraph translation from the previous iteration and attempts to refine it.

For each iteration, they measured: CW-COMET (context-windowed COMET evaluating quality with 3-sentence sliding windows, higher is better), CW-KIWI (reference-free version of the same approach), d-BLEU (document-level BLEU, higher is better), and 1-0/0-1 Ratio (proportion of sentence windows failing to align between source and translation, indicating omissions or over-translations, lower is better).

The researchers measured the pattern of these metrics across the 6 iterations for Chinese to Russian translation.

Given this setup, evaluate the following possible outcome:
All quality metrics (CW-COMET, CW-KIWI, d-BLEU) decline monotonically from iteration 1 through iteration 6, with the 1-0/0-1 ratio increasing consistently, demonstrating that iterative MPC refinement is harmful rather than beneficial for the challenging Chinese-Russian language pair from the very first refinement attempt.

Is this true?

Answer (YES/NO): NO